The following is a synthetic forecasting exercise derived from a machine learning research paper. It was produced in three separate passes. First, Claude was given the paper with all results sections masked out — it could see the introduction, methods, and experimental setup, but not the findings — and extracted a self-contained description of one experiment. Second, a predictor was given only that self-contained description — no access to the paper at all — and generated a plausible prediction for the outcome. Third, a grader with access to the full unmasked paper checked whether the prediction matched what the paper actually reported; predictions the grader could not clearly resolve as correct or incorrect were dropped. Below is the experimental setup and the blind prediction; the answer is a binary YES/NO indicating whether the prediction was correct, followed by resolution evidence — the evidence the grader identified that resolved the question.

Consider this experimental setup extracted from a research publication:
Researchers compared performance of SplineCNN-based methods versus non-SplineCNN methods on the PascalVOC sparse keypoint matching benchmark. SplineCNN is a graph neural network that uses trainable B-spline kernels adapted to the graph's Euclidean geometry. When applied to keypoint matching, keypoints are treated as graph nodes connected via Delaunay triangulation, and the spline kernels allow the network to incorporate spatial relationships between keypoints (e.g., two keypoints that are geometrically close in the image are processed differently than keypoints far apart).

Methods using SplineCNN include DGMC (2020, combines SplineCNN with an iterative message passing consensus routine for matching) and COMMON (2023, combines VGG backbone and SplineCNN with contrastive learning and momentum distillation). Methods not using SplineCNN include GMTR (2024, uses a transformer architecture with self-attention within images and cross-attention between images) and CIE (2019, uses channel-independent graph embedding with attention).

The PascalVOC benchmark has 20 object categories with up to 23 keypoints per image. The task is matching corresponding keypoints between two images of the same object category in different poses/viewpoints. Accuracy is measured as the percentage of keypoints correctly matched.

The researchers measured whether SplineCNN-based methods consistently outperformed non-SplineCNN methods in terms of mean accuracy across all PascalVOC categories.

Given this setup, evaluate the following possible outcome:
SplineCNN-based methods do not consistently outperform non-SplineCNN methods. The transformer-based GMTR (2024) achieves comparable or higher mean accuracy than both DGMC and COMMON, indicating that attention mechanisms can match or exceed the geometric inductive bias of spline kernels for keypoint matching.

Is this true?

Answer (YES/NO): YES